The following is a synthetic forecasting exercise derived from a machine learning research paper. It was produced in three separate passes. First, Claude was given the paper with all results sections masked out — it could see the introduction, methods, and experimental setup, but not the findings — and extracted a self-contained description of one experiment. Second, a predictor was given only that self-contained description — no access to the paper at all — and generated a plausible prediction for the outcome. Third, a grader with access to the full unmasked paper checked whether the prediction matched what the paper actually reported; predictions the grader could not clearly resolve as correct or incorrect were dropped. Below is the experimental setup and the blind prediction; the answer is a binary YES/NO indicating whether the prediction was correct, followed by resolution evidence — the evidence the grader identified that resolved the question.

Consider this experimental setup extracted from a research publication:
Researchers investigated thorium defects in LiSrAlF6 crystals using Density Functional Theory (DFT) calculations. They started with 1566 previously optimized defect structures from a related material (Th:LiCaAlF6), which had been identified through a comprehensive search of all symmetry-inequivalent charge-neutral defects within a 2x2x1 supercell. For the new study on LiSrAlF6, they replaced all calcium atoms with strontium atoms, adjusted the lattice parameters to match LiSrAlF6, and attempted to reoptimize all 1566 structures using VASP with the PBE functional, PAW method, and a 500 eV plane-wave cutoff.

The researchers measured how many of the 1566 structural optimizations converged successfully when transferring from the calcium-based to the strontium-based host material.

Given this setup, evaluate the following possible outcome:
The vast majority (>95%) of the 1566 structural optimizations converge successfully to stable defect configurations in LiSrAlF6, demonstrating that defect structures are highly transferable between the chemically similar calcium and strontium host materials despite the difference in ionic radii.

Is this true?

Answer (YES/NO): YES